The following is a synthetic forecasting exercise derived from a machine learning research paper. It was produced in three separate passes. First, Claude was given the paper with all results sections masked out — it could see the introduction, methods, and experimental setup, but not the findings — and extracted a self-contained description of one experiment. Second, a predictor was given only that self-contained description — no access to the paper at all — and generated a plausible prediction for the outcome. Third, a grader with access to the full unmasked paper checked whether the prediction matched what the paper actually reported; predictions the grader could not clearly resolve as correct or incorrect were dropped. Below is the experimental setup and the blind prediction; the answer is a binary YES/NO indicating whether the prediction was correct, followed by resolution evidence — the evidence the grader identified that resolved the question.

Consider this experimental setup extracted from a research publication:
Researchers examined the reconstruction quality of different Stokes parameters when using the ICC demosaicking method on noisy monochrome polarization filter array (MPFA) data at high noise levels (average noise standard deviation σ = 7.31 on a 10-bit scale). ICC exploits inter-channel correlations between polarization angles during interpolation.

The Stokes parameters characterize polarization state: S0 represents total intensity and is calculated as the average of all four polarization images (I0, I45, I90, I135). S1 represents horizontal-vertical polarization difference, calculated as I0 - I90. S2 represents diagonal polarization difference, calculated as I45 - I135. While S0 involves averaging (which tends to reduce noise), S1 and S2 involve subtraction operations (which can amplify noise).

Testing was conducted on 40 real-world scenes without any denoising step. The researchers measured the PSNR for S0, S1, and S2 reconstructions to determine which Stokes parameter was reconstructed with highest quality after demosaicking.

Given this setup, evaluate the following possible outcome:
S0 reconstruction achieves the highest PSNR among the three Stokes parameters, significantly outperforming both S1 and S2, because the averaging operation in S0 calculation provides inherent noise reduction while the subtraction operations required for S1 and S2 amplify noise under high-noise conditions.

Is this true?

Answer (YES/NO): NO